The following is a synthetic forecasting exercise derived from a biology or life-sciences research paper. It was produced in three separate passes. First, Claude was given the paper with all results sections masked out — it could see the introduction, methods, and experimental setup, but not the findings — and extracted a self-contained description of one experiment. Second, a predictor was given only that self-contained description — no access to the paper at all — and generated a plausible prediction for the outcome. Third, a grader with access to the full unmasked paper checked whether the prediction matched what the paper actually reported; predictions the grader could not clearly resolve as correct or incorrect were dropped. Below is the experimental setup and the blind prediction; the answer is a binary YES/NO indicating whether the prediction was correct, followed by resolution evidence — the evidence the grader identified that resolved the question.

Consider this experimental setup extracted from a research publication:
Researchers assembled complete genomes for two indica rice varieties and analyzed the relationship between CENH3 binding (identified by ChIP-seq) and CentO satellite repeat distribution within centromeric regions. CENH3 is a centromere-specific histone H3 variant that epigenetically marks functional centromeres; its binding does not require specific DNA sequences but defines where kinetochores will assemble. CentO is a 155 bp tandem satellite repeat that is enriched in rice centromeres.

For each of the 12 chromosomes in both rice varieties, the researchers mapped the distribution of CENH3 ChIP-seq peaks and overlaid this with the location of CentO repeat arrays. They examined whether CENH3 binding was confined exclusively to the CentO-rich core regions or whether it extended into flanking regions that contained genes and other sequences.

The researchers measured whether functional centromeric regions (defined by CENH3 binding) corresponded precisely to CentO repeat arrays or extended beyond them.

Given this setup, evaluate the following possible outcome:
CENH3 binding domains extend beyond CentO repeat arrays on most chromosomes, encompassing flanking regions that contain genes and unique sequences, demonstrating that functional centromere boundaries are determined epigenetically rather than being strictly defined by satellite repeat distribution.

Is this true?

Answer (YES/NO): YES